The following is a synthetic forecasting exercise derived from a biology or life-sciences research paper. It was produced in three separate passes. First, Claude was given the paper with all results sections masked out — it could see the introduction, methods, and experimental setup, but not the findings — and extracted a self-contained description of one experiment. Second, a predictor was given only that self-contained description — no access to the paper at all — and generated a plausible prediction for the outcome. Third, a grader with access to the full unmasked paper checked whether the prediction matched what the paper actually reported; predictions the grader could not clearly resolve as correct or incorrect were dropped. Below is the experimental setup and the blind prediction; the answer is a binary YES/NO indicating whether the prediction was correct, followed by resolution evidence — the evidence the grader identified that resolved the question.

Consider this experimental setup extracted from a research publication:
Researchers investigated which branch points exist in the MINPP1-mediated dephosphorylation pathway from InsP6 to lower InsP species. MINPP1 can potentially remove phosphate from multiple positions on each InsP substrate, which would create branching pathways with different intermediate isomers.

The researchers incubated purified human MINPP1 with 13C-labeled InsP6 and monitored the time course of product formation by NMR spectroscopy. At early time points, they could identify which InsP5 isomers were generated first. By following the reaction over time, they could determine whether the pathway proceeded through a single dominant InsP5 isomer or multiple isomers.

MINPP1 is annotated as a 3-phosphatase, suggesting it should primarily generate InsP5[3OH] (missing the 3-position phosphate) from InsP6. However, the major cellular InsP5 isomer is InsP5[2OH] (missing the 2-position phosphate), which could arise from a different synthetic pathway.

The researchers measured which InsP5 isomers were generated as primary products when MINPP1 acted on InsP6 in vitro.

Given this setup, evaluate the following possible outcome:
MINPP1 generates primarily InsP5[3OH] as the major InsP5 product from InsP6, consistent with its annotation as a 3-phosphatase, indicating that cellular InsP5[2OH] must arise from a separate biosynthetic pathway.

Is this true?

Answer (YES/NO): YES